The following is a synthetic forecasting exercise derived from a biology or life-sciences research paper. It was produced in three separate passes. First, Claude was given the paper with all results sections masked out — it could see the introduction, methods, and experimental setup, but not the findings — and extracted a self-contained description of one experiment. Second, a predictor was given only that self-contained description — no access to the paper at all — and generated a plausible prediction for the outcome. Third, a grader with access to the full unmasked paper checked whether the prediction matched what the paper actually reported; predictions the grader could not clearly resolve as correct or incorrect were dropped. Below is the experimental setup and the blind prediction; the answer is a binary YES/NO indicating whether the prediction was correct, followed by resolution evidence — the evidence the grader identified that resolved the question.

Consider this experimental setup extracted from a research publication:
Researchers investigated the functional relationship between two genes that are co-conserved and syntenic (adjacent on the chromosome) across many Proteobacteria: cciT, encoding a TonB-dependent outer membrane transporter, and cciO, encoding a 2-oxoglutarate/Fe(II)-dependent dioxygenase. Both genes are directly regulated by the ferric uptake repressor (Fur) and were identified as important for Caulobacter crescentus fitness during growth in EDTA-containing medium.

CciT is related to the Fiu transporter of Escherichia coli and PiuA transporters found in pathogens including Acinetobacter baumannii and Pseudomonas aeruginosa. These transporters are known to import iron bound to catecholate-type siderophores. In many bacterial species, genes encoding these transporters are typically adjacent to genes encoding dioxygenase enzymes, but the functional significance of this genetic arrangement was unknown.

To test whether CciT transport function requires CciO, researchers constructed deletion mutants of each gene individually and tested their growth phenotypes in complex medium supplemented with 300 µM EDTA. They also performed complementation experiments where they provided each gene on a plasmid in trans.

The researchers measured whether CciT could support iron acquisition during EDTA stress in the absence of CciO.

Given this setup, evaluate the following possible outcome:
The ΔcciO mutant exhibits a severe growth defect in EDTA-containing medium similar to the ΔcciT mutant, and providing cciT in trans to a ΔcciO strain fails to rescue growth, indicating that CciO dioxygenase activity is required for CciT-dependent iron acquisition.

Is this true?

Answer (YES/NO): YES